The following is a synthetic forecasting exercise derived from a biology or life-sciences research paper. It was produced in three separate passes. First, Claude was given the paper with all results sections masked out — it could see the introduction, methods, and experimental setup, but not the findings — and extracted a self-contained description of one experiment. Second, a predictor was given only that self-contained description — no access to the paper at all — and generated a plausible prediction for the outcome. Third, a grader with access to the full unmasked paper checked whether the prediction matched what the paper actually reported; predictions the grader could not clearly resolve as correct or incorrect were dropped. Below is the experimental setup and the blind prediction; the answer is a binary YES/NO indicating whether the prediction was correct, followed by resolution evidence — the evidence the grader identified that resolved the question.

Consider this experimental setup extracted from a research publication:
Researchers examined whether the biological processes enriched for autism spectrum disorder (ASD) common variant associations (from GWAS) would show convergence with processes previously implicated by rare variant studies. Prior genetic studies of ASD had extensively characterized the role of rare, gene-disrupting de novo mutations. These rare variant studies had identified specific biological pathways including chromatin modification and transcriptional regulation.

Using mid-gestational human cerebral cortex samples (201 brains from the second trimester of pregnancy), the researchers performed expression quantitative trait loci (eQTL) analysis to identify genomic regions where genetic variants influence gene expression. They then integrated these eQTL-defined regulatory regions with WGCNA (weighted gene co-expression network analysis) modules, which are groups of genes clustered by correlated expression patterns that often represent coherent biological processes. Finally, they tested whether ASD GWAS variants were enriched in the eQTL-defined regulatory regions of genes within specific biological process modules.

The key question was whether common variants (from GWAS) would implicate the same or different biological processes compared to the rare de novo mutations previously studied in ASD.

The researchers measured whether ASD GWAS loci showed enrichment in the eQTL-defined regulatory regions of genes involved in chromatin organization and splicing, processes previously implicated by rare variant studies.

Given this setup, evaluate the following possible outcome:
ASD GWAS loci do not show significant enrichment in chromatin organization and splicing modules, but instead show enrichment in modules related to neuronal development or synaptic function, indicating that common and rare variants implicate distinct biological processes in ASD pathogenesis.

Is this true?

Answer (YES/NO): NO